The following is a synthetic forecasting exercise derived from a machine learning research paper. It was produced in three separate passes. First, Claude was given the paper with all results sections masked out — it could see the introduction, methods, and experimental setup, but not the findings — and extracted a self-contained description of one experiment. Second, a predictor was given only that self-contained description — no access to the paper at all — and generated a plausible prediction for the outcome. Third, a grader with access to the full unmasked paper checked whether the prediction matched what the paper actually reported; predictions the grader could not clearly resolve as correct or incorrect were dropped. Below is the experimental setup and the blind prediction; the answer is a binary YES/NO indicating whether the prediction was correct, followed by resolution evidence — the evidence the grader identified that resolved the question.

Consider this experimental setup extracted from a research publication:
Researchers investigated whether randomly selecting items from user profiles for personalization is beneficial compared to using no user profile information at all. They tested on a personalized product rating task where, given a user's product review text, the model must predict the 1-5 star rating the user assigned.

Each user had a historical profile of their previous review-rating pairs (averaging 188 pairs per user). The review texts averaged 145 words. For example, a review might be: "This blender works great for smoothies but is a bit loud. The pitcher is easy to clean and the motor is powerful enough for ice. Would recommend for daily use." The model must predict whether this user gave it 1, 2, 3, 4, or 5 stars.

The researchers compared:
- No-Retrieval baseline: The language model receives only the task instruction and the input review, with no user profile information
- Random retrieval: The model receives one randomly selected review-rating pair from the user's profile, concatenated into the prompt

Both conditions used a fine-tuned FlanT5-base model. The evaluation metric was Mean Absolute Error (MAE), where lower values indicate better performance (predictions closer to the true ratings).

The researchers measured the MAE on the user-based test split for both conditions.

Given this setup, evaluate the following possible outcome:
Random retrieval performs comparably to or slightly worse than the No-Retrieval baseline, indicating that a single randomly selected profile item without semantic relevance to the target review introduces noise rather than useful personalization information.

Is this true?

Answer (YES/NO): YES